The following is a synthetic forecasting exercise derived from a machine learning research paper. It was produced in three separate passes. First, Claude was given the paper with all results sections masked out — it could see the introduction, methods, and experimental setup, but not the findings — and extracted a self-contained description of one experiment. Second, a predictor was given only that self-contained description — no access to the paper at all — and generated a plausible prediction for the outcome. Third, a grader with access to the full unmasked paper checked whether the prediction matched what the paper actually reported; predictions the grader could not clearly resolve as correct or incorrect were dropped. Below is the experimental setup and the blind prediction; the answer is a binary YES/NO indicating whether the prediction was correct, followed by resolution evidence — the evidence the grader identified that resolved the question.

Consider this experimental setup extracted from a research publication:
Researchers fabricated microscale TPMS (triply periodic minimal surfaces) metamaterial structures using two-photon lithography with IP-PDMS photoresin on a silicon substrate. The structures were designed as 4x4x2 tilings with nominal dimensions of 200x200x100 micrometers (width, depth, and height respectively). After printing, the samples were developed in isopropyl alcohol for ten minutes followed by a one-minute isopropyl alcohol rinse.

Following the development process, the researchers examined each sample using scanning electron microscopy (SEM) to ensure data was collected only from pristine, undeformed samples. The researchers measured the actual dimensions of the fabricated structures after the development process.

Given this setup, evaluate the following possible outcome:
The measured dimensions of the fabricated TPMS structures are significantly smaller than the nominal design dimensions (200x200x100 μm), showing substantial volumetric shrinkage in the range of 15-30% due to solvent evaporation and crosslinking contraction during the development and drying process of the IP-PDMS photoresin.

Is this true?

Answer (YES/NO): NO